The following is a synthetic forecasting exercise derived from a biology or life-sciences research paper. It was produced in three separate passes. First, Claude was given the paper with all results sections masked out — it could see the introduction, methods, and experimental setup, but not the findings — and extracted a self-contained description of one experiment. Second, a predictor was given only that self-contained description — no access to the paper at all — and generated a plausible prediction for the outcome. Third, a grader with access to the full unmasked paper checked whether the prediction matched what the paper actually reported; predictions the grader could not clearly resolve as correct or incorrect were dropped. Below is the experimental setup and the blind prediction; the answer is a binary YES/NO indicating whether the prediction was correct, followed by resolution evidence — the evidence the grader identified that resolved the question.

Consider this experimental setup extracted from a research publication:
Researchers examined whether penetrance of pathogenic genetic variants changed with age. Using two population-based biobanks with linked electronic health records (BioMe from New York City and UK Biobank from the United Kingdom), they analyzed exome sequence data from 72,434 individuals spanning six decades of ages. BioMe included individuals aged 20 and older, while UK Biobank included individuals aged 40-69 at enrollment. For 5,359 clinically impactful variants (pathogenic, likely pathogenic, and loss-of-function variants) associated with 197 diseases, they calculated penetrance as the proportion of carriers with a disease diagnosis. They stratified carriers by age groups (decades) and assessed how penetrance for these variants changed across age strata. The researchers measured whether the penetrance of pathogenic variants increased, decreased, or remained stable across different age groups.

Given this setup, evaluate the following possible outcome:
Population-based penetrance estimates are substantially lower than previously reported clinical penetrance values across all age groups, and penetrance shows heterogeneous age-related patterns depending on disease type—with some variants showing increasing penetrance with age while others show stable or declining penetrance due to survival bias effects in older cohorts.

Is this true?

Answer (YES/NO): NO